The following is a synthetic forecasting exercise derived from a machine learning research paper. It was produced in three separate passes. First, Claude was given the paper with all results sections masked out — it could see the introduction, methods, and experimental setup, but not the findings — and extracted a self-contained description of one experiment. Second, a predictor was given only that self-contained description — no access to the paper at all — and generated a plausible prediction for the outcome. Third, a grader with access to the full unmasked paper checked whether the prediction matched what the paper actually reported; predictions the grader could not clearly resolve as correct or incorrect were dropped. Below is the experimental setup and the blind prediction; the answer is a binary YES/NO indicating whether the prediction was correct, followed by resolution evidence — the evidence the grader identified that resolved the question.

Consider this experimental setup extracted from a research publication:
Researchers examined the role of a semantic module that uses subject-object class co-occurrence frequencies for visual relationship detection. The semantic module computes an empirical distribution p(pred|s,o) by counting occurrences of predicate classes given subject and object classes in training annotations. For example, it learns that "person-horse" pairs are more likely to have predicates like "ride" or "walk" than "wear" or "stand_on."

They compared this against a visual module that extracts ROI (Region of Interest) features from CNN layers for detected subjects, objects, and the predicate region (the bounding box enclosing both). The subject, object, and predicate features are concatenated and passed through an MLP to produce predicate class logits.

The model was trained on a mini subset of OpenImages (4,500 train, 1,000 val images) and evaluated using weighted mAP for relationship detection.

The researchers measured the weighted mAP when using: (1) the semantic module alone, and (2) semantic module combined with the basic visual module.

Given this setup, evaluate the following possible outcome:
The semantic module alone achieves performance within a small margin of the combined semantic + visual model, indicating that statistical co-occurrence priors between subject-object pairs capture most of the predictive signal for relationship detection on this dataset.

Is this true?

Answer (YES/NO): NO